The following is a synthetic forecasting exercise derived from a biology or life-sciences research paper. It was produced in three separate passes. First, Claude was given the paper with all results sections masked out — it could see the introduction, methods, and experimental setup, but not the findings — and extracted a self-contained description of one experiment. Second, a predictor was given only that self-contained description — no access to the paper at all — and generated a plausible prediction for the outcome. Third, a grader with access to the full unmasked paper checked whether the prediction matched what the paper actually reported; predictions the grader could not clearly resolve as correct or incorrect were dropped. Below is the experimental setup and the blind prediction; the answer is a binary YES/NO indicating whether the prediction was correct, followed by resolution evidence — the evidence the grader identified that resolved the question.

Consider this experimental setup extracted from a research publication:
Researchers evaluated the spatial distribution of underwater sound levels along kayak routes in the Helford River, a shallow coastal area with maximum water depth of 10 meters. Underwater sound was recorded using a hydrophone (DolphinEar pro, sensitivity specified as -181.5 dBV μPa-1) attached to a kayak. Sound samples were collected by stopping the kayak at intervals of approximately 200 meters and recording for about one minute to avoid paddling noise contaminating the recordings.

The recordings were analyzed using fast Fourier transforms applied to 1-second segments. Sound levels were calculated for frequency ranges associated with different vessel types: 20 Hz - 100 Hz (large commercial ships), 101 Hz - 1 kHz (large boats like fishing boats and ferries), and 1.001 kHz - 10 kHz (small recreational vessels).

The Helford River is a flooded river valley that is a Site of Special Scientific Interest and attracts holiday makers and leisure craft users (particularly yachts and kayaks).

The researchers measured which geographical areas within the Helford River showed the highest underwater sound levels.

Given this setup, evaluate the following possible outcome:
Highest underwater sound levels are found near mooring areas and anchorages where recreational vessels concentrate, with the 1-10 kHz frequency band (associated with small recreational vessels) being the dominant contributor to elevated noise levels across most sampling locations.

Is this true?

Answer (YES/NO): NO